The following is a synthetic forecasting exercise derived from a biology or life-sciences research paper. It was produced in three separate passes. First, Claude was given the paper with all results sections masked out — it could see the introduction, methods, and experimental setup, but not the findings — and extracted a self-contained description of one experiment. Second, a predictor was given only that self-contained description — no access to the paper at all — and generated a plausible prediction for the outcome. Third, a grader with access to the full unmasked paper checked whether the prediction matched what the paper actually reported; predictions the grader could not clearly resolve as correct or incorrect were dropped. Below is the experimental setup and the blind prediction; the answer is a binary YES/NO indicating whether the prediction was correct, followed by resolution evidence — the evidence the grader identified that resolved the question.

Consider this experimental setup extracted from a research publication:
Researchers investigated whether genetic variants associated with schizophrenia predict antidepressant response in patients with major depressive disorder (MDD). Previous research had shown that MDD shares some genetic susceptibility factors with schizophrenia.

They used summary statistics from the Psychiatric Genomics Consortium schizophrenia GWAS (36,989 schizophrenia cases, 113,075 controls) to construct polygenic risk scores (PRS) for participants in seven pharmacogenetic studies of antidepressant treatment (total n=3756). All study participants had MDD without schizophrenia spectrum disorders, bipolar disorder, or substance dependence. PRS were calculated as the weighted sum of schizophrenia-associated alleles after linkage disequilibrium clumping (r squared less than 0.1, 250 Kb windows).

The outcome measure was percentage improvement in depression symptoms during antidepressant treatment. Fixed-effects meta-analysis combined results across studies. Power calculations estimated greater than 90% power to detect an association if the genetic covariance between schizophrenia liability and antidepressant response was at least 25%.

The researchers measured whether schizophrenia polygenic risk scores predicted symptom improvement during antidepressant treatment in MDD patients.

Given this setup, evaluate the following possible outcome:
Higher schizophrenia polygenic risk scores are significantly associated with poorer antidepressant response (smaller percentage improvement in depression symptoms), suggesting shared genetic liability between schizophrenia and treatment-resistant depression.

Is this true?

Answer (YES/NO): NO